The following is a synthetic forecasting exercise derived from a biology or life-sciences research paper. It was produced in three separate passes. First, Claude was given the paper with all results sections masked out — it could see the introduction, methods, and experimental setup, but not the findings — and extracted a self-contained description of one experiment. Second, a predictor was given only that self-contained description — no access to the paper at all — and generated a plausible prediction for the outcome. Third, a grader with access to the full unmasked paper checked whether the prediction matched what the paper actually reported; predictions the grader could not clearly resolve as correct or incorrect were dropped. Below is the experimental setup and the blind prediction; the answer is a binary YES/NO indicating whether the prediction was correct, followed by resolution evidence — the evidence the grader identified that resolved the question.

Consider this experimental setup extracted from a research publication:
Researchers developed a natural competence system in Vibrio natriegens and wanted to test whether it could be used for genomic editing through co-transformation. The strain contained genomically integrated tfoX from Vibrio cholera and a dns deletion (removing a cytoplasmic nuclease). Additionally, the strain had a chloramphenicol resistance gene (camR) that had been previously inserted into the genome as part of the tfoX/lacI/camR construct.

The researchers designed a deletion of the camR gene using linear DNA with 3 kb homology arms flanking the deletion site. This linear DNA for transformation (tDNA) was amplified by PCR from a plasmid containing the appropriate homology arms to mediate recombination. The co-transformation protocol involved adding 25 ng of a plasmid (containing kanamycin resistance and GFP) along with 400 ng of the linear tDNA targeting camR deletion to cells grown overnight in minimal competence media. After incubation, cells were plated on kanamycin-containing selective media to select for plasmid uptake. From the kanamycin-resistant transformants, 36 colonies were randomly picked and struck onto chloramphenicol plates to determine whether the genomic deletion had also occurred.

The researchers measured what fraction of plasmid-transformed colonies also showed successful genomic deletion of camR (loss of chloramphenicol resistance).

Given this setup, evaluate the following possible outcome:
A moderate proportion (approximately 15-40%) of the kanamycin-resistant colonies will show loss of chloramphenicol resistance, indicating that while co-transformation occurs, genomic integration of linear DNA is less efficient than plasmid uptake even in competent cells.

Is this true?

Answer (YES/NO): YES